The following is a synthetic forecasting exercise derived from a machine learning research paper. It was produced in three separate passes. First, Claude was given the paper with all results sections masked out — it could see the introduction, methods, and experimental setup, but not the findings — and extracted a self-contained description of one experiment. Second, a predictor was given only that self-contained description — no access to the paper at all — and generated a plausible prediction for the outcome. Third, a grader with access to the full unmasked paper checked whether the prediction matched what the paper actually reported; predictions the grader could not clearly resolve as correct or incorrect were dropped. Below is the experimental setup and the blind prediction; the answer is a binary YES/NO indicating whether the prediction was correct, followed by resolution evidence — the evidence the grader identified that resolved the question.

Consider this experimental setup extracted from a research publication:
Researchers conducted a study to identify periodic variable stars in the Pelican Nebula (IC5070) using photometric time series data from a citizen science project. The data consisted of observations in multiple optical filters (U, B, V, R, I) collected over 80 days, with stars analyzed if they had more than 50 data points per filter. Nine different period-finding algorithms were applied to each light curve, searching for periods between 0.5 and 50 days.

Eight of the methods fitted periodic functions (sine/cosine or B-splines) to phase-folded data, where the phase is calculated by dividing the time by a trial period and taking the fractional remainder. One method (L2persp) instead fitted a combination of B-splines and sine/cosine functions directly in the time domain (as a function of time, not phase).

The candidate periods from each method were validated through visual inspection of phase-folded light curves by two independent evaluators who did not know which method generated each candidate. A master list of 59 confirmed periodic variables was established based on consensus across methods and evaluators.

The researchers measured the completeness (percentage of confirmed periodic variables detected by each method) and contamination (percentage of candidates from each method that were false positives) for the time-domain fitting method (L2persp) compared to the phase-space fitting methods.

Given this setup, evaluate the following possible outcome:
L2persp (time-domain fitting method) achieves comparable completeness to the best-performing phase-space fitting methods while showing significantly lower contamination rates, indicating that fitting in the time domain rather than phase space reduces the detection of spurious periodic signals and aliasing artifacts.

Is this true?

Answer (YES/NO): NO